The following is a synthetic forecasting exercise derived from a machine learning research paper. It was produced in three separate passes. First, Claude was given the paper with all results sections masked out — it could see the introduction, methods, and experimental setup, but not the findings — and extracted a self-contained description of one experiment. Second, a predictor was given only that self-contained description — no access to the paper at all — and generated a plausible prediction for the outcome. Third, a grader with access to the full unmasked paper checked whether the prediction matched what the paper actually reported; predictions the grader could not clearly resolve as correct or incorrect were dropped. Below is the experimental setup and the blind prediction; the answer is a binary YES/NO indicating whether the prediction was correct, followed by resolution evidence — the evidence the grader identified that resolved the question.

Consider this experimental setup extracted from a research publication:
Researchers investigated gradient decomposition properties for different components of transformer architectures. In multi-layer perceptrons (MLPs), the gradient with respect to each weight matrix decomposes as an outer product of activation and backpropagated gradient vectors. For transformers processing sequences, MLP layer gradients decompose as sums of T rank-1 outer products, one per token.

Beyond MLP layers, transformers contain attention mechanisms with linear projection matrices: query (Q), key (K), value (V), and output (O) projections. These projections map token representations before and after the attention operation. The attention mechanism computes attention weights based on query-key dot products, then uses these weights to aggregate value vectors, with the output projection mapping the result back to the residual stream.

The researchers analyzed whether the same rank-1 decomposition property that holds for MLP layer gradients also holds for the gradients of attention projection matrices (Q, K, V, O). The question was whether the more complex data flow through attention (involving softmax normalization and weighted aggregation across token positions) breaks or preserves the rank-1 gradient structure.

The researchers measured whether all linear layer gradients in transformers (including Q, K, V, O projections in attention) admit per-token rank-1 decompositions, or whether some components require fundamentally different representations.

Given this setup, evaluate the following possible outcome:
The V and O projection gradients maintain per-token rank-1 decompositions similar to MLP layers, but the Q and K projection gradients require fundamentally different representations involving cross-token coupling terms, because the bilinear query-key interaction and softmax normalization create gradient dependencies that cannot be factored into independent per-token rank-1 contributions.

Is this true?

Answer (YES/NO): NO